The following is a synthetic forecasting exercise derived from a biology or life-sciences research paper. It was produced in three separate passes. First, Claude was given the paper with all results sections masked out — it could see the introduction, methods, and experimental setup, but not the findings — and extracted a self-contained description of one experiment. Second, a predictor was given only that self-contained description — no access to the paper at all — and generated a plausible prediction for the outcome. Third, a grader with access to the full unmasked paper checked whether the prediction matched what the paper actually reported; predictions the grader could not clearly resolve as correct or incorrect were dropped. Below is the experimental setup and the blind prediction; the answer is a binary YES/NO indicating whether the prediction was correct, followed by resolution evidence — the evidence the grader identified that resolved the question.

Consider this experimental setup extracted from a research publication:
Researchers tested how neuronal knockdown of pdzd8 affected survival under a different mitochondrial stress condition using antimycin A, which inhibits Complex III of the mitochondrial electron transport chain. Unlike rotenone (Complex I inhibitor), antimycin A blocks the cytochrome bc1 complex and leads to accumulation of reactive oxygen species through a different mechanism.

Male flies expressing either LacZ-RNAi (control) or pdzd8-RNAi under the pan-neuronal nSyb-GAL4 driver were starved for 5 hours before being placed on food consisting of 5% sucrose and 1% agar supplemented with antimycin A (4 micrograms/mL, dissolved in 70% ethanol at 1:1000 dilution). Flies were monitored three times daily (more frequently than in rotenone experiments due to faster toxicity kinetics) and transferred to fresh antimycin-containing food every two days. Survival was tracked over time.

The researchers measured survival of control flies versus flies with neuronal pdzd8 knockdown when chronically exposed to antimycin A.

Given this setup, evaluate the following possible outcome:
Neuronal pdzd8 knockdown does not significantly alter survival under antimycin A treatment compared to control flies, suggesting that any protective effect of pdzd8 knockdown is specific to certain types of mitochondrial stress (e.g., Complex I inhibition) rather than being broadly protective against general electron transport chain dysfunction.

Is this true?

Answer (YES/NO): NO